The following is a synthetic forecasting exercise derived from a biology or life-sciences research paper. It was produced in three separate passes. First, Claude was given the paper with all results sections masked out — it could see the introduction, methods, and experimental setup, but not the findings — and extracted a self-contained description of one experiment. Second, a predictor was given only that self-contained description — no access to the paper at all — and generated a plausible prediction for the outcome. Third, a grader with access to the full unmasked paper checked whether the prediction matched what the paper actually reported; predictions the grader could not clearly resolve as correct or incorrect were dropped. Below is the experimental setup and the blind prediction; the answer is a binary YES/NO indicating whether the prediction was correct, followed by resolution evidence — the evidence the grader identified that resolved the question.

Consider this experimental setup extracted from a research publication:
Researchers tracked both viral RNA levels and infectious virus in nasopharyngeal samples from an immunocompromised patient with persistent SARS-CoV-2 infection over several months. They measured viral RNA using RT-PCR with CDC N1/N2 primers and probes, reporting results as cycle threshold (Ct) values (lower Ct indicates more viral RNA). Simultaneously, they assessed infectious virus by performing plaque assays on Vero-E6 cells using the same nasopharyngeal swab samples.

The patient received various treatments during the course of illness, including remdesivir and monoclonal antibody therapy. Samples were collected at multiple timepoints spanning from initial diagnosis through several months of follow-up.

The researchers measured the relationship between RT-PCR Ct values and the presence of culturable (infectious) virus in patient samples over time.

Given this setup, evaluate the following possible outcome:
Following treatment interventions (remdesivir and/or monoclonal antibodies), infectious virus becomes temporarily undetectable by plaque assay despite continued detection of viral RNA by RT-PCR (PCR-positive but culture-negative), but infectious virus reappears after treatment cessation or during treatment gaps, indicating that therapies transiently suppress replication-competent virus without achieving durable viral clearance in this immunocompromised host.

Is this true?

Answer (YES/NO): NO